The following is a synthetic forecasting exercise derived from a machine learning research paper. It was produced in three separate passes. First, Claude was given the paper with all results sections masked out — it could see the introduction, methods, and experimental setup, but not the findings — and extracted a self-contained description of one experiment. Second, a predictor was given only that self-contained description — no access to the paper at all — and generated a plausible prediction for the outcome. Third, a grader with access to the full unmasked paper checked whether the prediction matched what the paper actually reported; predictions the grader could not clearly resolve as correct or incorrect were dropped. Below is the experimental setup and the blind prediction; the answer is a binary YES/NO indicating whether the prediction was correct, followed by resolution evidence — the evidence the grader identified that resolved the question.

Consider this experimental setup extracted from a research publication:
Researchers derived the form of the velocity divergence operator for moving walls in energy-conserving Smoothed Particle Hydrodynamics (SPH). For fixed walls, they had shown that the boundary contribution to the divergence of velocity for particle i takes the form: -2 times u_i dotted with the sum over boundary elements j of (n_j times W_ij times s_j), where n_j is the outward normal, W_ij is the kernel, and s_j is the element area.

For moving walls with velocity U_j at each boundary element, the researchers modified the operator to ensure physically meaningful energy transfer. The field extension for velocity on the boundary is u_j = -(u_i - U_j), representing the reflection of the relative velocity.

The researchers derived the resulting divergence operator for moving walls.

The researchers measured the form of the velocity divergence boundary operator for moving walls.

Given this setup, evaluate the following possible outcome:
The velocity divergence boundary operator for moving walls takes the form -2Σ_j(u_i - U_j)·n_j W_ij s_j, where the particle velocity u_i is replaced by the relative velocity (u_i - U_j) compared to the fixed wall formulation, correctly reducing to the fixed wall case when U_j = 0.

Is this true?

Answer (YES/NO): YES